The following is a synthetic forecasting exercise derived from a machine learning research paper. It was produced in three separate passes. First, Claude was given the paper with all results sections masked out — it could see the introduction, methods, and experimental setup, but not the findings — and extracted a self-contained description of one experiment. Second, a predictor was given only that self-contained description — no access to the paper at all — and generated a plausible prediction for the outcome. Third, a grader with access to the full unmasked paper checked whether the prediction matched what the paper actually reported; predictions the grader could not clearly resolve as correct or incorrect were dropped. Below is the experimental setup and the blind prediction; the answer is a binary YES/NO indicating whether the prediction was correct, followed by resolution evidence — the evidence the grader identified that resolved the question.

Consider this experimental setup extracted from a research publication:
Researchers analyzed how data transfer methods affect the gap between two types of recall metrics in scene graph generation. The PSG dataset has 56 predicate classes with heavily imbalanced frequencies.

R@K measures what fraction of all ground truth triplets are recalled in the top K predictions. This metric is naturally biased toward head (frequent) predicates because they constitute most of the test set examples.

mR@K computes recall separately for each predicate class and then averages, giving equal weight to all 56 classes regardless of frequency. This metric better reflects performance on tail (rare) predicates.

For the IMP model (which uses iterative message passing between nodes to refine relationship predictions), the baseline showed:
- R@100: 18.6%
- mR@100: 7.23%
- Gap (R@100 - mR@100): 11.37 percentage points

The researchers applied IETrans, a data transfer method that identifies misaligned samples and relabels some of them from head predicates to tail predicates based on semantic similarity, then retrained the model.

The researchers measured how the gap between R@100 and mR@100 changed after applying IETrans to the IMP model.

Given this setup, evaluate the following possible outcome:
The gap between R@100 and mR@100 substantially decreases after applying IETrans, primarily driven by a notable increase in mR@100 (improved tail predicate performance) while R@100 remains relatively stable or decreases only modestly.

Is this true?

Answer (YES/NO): YES